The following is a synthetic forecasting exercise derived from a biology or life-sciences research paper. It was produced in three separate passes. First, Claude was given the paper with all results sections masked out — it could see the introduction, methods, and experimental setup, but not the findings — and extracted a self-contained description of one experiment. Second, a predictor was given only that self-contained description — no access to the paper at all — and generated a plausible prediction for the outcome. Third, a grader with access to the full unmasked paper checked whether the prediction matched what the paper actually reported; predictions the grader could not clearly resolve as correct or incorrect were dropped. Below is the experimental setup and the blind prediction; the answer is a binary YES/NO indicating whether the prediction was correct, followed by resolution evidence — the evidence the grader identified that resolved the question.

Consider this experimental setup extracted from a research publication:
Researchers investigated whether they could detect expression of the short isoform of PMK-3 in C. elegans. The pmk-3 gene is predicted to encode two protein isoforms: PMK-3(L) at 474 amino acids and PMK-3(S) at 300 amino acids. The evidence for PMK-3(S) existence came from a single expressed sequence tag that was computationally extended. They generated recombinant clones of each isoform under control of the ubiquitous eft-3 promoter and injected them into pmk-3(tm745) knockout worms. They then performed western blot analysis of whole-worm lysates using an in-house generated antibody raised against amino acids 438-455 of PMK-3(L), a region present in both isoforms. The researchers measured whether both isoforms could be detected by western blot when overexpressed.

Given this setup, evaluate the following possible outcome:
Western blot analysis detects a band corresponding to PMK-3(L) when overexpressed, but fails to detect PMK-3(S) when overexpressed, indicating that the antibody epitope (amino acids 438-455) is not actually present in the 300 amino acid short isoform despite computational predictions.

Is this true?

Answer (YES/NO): NO